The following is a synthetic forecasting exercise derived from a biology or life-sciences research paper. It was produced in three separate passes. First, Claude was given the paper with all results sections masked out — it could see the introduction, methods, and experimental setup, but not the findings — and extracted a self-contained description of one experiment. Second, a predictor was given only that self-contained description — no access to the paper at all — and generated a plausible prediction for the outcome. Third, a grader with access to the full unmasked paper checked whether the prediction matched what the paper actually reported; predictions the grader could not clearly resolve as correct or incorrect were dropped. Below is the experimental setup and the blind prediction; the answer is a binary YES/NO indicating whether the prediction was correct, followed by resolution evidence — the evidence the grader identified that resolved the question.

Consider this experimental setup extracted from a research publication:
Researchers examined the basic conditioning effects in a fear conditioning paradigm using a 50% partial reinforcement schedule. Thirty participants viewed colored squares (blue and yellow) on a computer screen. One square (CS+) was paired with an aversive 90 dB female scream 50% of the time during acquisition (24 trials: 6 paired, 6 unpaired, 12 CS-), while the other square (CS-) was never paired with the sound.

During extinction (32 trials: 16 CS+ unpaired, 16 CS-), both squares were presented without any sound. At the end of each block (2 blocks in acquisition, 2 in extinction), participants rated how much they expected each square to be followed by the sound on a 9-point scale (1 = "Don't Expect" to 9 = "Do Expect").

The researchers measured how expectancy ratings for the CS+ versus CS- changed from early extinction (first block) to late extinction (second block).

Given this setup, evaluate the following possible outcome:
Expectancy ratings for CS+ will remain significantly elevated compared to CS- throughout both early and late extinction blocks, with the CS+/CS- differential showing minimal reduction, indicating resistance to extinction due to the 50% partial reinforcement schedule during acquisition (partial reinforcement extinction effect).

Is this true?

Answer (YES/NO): NO